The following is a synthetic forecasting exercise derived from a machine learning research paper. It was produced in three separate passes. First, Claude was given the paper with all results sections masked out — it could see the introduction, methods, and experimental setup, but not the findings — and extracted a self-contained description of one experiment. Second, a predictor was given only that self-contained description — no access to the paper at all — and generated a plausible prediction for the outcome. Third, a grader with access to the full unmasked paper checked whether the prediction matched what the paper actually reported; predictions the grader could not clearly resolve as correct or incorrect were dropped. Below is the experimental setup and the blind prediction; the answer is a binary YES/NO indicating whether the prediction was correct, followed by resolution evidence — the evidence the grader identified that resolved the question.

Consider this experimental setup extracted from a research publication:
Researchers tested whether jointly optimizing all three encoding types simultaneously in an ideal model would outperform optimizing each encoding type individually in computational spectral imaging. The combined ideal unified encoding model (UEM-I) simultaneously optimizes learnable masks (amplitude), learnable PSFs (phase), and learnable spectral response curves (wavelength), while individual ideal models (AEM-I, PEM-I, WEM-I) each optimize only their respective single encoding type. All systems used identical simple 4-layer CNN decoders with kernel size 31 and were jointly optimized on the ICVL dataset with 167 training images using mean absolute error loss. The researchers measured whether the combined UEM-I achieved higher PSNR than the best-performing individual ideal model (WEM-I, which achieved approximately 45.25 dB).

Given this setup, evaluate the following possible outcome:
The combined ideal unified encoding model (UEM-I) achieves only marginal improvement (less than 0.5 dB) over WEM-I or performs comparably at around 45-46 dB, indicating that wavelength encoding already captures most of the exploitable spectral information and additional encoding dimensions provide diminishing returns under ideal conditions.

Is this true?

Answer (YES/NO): YES